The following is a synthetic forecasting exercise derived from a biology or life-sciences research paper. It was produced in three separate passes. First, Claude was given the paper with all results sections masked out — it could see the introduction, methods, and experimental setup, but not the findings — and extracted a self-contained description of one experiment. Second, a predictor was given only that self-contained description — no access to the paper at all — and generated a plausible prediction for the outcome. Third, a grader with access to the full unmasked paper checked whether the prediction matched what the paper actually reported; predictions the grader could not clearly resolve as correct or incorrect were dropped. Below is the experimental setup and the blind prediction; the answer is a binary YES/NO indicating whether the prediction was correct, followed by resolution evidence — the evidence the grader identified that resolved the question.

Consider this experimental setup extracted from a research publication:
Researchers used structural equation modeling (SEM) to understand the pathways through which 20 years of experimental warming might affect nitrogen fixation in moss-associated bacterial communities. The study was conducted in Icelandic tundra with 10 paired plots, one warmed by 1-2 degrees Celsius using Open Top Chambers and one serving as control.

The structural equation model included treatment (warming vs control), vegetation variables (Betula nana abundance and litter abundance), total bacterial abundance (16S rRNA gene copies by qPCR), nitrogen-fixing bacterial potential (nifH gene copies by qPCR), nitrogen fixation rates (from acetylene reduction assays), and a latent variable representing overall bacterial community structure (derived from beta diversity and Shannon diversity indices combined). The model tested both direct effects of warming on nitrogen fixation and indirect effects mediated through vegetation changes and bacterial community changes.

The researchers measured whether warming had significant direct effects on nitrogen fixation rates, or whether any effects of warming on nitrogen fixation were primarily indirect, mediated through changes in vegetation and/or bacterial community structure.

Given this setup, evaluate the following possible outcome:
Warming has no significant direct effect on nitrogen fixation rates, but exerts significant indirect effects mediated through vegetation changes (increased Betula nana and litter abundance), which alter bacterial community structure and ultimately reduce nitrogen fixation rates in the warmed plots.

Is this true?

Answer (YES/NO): NO